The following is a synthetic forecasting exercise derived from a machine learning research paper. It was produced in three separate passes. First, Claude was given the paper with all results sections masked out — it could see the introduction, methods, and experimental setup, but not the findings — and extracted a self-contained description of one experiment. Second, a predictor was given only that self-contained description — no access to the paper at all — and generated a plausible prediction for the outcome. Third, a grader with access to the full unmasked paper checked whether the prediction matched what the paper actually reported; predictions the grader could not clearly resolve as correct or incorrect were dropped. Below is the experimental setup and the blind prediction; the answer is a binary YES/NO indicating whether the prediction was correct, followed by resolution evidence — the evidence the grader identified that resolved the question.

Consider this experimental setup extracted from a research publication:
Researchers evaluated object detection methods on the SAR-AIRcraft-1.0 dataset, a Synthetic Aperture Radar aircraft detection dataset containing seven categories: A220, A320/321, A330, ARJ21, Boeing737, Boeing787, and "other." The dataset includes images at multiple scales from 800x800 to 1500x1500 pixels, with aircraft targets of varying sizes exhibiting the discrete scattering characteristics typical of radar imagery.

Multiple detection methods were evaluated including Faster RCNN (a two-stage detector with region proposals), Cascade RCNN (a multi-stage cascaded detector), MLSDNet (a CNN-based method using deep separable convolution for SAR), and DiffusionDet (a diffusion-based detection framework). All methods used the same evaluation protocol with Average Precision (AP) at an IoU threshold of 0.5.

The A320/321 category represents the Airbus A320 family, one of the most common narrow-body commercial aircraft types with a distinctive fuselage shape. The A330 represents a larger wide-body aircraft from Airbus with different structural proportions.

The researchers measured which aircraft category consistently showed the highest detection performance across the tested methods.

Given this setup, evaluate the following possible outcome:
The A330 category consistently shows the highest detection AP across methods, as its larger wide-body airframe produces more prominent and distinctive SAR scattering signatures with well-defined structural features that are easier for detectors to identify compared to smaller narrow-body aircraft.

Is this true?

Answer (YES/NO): NO